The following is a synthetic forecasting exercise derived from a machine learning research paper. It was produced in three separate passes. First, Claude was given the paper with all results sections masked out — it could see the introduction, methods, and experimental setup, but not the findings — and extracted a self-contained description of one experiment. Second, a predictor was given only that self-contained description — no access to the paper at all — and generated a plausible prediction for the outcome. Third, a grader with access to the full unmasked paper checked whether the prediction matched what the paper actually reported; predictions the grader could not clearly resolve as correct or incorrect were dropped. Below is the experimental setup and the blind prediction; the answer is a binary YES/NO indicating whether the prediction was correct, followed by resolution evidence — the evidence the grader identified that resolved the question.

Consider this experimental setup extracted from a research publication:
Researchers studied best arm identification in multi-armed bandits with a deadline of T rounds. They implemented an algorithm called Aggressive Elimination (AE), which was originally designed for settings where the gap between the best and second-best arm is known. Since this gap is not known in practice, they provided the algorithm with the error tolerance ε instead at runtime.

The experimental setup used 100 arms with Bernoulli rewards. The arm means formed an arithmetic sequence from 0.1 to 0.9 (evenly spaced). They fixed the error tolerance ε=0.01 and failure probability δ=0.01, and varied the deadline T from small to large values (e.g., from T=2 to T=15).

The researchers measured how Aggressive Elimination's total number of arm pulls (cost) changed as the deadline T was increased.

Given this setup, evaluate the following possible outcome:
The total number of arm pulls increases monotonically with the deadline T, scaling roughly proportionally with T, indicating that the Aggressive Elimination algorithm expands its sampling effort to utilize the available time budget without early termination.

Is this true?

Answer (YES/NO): NO